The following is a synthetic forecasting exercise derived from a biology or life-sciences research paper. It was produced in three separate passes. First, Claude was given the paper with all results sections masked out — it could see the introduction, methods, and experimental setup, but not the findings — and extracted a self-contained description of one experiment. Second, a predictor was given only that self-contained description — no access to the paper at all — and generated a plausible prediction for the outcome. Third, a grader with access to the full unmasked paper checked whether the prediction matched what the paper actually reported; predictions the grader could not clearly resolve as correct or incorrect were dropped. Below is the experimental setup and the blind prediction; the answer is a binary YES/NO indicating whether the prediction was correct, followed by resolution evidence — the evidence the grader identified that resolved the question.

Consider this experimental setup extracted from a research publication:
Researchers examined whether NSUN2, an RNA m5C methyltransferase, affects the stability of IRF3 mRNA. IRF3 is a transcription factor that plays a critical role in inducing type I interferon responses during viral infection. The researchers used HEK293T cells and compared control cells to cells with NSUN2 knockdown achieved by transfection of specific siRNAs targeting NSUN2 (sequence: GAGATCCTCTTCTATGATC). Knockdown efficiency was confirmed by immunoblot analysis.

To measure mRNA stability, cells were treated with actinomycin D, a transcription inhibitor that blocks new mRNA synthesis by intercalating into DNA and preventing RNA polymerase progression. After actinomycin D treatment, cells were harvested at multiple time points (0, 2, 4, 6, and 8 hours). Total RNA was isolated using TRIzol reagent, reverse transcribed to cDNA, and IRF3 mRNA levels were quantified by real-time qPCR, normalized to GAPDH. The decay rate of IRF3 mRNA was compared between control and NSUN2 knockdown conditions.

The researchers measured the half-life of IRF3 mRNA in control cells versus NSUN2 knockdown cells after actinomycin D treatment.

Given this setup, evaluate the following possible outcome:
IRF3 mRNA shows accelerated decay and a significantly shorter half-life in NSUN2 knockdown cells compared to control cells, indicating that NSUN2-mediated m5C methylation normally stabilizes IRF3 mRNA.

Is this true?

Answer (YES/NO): NO